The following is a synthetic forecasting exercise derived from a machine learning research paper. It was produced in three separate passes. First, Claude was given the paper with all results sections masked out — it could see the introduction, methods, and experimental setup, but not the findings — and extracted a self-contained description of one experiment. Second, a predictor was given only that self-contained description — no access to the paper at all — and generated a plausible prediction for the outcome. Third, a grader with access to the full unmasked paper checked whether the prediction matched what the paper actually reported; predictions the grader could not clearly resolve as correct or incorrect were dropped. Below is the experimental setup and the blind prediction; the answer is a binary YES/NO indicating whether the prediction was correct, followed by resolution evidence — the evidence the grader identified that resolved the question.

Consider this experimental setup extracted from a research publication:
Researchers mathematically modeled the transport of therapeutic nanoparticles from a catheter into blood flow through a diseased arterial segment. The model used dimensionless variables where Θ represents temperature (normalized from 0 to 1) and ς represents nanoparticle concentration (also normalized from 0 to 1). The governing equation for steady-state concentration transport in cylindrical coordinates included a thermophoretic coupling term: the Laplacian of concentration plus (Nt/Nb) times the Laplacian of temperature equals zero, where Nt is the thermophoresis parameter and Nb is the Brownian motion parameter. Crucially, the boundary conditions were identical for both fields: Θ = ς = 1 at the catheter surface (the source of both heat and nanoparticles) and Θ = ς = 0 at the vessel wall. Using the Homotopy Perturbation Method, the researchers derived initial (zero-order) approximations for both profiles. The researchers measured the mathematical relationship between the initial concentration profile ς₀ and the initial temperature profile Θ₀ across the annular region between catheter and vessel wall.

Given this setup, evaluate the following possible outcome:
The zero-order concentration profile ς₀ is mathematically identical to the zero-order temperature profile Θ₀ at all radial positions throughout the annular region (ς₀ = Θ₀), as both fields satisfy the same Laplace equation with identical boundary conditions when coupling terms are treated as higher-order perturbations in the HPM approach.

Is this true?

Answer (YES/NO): YES